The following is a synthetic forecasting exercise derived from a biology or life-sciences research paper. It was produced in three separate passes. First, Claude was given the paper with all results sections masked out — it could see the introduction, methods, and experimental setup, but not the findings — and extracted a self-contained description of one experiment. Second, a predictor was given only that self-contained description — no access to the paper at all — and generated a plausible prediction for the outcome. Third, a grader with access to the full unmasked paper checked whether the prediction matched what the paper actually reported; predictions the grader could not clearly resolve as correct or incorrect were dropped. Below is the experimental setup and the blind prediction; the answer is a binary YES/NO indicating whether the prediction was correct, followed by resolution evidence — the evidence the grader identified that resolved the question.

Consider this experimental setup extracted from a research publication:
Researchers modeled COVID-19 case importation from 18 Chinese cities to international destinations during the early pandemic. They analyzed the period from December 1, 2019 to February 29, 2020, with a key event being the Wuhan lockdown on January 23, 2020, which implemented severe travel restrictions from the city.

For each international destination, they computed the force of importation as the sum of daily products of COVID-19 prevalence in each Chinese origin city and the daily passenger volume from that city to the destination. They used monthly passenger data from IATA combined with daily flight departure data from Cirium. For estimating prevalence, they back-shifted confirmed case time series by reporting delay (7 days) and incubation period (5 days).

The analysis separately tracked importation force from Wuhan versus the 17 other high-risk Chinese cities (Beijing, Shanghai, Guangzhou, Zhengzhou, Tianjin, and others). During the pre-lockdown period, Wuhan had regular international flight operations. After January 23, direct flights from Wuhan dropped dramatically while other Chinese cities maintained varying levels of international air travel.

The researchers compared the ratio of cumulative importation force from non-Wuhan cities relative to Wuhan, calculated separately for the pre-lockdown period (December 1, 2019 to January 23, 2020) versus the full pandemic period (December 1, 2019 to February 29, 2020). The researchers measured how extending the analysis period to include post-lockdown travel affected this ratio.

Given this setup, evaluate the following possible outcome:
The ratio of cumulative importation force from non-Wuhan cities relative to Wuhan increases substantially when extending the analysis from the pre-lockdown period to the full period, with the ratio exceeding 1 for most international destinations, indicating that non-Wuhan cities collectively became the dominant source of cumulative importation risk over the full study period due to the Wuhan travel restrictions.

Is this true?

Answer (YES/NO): NO